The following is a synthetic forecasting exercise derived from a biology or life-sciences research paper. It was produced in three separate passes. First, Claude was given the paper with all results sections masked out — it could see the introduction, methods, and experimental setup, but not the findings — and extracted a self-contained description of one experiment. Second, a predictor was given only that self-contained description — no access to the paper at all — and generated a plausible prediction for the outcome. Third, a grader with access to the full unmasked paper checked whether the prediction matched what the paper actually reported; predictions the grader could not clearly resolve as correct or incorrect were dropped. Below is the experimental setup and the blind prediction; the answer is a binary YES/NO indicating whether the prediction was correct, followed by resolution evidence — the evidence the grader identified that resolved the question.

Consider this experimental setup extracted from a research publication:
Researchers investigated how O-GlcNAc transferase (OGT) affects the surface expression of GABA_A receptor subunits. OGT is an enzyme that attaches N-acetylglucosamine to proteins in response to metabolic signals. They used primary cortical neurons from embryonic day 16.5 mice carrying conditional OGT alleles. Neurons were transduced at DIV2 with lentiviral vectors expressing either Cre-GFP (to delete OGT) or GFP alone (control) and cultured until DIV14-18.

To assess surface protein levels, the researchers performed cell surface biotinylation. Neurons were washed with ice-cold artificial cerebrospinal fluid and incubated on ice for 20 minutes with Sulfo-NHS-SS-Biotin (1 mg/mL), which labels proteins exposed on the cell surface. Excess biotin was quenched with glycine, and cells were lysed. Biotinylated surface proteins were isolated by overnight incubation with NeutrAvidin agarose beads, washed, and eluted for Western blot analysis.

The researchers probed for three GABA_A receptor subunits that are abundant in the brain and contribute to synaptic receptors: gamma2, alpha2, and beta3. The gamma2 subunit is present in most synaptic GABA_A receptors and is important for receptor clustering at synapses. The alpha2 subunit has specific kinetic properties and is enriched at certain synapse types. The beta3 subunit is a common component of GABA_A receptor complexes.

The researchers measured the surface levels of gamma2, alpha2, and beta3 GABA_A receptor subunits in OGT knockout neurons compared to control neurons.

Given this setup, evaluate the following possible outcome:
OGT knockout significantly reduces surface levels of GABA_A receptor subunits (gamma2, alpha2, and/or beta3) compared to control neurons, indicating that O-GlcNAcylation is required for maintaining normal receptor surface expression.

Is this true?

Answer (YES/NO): NO